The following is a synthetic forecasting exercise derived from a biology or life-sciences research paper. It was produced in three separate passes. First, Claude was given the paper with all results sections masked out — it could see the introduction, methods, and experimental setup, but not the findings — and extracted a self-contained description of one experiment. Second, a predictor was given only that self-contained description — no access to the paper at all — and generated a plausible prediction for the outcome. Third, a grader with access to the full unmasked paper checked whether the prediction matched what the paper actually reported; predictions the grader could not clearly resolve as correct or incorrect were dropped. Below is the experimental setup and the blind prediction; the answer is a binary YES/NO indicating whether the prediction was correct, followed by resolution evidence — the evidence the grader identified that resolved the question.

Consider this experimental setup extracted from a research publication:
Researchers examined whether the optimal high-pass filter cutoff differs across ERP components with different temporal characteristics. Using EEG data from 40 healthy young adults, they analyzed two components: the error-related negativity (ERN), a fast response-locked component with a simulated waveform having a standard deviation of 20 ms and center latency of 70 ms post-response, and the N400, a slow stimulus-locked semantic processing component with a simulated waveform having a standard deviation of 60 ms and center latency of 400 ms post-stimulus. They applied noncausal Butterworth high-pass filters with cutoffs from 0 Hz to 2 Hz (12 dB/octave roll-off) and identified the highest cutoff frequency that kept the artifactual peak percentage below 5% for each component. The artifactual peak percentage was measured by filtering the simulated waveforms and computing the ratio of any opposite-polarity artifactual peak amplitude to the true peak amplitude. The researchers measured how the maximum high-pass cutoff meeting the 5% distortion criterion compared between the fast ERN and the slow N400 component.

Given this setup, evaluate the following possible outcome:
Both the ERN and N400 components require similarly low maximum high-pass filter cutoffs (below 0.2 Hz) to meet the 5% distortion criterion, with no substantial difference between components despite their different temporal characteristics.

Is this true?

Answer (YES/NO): NO